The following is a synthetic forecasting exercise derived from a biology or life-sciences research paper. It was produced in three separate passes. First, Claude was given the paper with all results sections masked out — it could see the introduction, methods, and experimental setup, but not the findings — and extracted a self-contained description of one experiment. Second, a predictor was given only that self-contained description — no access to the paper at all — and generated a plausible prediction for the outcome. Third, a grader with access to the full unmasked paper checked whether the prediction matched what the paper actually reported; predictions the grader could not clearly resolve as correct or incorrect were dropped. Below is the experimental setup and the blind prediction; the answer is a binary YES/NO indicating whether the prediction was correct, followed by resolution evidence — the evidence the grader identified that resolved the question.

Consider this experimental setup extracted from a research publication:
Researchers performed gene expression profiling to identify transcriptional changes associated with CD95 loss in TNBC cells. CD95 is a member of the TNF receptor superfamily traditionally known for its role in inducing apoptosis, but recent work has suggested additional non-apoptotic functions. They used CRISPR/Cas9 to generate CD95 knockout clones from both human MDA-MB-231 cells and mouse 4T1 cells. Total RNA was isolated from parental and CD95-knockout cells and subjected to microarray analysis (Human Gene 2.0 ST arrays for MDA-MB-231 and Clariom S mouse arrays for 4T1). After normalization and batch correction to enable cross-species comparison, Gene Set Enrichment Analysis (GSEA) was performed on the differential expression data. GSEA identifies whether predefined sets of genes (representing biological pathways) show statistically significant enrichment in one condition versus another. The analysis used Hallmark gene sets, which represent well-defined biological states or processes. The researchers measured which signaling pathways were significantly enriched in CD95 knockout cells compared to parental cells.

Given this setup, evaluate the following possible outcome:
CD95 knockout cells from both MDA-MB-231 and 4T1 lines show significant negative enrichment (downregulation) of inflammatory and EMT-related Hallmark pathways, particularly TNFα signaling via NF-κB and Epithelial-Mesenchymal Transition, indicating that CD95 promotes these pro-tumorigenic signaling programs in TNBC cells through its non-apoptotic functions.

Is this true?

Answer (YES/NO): NO